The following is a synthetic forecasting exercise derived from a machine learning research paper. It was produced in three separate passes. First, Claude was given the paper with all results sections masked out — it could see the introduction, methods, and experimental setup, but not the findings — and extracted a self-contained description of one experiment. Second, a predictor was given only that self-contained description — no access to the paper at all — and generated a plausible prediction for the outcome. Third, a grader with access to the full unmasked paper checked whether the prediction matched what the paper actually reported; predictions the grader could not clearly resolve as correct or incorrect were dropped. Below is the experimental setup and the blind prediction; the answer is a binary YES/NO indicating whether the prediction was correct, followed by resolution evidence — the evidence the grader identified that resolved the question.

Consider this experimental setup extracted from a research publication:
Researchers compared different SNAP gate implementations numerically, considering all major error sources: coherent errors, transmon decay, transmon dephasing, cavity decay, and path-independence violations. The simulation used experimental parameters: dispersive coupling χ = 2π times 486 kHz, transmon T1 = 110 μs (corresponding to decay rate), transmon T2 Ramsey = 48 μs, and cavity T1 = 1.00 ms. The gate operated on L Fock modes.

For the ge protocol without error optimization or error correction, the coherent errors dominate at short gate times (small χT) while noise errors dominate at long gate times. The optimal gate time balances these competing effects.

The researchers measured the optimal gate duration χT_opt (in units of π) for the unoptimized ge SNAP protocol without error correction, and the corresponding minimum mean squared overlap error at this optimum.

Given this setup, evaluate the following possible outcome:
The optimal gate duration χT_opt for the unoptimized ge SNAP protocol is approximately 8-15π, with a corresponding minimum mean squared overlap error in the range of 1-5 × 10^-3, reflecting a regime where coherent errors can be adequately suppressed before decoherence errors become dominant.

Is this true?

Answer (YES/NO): NO